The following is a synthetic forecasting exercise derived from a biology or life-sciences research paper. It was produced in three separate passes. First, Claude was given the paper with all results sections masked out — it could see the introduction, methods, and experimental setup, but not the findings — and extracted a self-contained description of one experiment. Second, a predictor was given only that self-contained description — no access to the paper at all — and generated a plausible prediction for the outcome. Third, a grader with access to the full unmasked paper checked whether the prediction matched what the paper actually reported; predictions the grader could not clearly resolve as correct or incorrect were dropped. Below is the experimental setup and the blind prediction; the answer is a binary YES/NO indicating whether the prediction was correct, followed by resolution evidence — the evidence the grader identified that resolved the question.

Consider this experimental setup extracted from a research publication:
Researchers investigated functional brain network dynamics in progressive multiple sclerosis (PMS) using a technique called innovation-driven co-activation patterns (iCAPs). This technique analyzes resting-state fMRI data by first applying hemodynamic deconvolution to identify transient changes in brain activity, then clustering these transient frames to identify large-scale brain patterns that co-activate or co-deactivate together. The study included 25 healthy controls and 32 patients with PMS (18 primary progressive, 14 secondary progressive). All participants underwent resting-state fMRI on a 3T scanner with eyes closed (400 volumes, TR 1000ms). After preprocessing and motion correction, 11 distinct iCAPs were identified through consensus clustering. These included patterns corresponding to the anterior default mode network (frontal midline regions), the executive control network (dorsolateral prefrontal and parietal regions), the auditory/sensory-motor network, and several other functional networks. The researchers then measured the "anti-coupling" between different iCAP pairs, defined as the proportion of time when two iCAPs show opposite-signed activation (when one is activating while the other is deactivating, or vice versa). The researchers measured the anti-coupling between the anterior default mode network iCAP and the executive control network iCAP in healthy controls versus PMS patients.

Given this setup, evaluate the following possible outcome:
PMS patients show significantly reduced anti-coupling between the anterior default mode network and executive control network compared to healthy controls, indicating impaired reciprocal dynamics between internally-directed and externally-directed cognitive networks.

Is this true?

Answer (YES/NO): YES